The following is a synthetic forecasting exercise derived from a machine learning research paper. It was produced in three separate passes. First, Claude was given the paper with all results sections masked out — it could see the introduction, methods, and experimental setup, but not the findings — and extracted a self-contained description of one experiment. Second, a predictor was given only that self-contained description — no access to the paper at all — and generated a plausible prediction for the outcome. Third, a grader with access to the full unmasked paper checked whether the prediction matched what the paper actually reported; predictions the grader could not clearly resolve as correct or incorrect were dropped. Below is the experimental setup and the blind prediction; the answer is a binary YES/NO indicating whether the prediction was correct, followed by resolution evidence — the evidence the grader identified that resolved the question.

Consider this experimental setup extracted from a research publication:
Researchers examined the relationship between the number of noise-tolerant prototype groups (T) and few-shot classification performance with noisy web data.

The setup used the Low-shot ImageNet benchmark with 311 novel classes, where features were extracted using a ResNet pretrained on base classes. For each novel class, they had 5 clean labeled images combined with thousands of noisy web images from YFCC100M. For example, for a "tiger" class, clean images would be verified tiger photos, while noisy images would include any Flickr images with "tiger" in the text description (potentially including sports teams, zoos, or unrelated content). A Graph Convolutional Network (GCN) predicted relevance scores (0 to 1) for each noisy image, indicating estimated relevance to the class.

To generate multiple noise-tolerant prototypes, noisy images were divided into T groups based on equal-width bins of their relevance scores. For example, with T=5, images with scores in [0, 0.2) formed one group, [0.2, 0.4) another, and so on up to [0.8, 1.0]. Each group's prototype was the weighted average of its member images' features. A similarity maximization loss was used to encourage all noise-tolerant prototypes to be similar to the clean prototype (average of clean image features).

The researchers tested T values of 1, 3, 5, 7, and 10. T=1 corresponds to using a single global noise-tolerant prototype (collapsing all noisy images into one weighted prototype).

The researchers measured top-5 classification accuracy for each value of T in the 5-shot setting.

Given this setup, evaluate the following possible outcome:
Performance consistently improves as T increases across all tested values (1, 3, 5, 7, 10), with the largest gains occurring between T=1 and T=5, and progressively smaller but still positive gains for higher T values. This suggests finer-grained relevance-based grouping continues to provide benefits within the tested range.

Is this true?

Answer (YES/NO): NO